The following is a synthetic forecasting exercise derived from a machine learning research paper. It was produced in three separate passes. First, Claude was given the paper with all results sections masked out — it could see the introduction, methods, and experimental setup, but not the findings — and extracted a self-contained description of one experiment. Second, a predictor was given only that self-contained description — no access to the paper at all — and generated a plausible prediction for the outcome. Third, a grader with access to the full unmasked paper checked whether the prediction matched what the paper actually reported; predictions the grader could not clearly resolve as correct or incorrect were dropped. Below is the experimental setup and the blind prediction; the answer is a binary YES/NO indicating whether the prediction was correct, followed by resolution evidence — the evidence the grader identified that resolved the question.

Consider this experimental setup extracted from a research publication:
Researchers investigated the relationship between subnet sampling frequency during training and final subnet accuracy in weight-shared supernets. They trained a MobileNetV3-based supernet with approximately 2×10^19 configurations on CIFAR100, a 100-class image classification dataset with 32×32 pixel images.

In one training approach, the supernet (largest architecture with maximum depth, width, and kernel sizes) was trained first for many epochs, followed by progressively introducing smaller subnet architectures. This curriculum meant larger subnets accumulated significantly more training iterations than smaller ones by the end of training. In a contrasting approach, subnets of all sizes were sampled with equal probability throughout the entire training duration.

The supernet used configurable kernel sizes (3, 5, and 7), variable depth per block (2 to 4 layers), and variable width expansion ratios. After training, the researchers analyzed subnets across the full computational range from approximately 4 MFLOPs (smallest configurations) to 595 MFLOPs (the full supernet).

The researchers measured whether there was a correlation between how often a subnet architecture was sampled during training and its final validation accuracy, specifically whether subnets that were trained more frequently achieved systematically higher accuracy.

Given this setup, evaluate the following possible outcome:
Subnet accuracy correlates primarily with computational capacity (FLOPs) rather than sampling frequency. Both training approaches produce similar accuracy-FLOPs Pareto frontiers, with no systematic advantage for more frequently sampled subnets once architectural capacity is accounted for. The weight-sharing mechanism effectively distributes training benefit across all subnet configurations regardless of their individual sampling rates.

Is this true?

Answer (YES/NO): NO